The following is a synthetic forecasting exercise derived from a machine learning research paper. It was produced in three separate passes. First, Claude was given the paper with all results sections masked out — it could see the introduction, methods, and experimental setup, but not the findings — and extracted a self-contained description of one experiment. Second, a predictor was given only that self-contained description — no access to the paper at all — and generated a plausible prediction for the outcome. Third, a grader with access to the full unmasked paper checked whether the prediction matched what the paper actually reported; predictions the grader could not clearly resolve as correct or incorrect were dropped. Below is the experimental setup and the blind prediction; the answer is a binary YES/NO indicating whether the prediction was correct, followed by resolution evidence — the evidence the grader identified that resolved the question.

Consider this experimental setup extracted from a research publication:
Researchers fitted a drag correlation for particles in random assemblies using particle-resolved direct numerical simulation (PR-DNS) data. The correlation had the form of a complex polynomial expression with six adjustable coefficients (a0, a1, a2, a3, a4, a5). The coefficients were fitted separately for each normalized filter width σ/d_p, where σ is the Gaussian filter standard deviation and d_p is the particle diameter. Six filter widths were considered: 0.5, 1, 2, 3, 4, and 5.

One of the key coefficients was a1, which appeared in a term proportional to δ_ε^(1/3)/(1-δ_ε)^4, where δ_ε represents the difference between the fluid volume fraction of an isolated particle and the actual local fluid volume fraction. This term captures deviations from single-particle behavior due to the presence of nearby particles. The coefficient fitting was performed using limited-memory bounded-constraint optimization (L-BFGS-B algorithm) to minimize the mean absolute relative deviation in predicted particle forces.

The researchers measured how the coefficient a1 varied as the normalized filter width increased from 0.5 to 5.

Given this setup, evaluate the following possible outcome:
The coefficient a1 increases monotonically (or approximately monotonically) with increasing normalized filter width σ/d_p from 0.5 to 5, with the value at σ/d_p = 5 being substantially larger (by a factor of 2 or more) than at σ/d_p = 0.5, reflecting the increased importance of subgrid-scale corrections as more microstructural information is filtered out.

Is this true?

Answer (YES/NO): NO